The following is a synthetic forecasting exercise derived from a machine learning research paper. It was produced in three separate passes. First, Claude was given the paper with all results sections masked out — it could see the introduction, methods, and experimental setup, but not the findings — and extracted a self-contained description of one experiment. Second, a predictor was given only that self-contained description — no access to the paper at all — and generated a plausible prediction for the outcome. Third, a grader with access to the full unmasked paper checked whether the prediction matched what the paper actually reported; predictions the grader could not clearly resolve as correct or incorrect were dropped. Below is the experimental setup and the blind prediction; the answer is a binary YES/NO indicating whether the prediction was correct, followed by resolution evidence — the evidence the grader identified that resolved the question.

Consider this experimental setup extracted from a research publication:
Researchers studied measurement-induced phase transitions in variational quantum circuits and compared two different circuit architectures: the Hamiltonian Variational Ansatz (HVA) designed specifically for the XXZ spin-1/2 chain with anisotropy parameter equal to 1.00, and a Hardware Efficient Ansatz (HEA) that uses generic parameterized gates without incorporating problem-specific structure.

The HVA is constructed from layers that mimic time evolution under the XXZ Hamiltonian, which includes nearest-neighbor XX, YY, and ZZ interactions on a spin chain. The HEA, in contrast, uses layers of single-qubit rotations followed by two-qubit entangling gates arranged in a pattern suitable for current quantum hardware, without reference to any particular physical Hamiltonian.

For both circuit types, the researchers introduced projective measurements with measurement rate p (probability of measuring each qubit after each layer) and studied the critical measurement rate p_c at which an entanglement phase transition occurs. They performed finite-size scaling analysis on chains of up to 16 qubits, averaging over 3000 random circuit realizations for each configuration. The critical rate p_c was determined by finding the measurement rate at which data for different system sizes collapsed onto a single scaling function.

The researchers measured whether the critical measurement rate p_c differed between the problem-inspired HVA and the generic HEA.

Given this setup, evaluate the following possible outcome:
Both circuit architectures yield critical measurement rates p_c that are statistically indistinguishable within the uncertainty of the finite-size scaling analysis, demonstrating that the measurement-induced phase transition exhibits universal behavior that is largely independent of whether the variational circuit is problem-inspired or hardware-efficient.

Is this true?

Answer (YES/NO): NO